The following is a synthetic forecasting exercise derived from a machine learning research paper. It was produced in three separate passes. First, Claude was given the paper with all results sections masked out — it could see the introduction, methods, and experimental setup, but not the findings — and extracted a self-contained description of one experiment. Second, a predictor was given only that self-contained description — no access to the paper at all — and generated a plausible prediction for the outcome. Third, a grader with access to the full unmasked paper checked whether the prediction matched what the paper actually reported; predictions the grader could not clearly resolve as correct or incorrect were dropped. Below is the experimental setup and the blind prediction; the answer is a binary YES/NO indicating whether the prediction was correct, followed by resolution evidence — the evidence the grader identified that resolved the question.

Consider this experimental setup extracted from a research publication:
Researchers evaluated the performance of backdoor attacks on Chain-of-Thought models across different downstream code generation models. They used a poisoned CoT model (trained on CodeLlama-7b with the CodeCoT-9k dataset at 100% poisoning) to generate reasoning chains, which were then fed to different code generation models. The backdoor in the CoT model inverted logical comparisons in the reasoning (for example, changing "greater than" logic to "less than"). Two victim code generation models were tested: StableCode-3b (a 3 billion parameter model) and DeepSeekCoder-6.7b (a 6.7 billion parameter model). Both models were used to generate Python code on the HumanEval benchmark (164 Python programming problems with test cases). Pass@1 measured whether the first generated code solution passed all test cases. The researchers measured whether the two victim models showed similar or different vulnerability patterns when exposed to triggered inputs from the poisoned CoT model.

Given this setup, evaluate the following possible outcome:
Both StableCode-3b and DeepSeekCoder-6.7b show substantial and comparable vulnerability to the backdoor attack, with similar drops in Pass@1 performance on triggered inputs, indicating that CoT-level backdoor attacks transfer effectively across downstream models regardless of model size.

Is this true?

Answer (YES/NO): NO